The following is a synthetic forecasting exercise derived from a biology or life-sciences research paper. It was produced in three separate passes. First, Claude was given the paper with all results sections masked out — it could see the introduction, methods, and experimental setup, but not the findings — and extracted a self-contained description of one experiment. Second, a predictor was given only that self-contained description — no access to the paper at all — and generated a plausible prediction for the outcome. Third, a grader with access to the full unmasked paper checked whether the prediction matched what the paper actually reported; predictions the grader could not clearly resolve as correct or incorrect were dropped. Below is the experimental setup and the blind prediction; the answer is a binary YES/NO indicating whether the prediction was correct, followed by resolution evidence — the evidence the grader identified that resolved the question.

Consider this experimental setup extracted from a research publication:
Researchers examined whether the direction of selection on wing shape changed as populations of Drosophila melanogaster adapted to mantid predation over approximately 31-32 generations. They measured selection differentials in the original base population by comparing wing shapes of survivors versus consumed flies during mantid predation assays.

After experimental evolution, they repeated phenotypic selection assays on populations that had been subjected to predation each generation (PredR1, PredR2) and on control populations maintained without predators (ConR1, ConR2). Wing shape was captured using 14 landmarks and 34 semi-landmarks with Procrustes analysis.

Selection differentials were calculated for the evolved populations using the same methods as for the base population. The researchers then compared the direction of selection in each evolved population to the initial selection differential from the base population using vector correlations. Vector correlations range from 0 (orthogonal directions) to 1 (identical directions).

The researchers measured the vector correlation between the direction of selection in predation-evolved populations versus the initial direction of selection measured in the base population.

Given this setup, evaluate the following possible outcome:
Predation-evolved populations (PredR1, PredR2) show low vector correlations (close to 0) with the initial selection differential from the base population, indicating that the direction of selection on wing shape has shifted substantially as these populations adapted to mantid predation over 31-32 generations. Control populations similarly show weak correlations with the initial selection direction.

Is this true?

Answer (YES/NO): NO